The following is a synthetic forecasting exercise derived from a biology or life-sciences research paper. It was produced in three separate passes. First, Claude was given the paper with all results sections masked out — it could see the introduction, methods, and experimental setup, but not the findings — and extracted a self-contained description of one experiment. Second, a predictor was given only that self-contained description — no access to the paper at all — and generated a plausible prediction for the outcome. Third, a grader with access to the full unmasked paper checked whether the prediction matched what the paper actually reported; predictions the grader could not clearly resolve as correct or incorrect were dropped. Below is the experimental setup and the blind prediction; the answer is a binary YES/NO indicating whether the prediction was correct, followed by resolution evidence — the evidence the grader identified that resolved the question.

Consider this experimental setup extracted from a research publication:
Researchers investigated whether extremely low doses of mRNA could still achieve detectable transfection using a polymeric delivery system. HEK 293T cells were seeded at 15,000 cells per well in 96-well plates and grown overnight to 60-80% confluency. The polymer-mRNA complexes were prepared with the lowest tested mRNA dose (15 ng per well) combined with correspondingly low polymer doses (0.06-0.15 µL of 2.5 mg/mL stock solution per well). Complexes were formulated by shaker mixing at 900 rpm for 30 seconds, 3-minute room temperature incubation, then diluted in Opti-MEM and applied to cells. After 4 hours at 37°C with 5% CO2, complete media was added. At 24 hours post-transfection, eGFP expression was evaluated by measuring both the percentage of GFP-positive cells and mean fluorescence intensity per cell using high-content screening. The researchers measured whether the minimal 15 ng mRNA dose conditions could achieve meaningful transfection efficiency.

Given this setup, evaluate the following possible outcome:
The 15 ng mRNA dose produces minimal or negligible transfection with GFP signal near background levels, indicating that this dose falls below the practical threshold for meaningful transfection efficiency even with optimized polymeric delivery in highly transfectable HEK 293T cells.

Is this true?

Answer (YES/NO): NO